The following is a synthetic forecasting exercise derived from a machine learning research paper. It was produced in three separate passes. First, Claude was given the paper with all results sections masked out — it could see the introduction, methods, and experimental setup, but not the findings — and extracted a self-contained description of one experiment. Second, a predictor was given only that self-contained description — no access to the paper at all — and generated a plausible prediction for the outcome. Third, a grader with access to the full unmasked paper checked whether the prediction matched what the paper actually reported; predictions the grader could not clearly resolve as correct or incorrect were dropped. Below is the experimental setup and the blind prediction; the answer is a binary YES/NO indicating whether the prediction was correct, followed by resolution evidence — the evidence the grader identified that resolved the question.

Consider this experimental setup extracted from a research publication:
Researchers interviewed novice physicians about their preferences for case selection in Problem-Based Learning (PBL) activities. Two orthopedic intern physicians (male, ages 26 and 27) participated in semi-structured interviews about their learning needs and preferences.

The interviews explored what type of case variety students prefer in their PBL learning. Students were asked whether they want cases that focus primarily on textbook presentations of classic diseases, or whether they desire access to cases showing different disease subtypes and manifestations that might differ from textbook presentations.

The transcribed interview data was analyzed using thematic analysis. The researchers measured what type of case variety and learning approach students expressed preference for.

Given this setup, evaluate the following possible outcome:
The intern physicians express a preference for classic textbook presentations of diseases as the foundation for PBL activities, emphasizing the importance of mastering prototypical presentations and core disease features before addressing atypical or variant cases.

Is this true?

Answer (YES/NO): NO